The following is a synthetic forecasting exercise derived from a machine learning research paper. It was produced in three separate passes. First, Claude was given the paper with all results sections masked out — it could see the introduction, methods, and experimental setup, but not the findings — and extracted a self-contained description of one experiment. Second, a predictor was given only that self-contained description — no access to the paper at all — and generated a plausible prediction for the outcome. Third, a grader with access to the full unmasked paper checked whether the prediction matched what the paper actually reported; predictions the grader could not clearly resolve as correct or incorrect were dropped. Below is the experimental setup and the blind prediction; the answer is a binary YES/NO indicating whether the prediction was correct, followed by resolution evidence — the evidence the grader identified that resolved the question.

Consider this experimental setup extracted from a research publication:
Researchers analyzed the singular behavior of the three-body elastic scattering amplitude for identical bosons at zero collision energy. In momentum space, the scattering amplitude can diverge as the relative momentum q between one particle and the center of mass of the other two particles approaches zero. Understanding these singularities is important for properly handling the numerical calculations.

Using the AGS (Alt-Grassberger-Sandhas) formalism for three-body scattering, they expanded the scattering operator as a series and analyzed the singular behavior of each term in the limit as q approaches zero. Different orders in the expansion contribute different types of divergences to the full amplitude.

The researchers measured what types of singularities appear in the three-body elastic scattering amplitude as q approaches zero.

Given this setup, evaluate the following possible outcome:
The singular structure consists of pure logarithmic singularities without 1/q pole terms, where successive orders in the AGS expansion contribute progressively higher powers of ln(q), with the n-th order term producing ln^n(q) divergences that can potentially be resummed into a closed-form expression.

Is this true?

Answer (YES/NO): NO